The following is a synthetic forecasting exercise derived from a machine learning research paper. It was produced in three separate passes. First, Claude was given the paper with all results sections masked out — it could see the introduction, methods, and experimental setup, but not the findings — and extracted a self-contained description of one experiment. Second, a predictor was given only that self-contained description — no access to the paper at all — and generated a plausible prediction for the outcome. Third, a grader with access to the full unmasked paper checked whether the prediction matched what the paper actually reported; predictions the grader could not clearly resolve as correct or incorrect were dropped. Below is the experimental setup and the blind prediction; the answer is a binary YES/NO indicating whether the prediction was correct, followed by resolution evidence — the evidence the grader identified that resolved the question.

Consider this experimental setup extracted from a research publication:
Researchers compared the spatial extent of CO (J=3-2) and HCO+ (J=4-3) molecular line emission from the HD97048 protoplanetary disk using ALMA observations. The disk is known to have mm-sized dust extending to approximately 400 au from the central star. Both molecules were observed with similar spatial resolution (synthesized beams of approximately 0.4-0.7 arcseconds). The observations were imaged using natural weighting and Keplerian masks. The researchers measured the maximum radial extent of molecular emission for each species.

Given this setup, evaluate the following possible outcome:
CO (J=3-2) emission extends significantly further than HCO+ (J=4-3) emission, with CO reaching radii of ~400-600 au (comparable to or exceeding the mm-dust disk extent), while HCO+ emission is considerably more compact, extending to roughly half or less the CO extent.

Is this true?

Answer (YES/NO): NO